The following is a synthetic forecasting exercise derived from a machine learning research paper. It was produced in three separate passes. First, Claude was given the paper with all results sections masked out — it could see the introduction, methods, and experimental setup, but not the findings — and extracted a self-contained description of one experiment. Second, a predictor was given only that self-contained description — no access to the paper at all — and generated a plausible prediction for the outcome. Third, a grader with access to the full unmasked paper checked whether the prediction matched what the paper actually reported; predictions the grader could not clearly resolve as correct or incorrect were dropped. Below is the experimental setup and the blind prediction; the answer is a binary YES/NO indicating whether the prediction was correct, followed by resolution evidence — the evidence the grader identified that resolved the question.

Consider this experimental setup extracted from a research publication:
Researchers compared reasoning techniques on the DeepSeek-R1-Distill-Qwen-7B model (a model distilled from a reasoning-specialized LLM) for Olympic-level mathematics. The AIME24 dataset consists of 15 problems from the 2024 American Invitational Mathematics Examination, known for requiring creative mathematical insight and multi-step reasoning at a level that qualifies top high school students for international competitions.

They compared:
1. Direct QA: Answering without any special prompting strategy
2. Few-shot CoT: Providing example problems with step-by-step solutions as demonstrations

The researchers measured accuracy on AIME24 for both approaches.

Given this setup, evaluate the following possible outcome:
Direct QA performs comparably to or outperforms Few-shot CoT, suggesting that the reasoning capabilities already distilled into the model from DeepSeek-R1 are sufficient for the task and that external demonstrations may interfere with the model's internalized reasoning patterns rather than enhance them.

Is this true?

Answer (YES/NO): NO